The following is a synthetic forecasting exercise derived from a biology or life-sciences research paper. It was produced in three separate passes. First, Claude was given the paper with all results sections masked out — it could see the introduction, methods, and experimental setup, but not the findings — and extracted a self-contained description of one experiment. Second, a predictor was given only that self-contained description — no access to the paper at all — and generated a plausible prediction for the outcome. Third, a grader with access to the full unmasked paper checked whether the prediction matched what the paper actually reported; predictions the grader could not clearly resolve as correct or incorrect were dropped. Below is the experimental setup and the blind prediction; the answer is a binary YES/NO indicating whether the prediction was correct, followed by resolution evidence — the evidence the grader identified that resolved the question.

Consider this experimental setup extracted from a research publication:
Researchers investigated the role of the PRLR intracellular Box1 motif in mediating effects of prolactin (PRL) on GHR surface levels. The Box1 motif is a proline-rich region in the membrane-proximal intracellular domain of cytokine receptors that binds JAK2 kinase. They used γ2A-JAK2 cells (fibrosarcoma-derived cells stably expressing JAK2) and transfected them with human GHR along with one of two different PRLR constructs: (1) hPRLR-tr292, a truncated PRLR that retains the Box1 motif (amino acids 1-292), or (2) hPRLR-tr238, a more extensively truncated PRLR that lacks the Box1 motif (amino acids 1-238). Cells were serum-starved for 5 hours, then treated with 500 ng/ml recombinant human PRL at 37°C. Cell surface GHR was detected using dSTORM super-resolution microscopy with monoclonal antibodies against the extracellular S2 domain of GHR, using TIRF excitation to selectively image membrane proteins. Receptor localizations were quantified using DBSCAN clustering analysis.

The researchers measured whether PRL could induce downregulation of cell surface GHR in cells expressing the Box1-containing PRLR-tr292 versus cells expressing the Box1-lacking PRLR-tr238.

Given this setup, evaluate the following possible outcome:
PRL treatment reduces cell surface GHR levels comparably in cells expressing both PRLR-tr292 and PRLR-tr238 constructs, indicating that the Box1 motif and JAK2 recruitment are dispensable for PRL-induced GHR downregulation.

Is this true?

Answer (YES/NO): NO